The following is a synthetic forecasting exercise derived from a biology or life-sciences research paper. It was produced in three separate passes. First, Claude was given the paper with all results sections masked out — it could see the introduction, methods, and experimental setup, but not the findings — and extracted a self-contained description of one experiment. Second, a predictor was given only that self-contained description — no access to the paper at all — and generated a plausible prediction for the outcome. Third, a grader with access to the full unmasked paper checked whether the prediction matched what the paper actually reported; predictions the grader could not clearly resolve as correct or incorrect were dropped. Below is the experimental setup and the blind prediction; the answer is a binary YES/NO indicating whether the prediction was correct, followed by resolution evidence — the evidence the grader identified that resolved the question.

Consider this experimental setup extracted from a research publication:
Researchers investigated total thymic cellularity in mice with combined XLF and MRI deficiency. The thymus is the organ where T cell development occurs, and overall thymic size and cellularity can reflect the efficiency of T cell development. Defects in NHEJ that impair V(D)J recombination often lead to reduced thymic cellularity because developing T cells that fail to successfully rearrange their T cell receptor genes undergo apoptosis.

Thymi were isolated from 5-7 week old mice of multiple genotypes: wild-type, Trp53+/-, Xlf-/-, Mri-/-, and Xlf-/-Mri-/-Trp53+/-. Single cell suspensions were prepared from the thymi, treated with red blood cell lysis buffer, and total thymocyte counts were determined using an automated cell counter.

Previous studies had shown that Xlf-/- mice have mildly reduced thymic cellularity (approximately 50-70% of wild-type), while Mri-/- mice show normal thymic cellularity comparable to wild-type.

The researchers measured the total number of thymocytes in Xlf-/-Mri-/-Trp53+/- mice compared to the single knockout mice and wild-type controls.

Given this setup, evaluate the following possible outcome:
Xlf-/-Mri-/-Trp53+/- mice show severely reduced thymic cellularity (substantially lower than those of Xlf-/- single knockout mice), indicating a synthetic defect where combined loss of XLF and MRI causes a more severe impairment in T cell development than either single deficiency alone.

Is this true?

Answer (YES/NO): YES